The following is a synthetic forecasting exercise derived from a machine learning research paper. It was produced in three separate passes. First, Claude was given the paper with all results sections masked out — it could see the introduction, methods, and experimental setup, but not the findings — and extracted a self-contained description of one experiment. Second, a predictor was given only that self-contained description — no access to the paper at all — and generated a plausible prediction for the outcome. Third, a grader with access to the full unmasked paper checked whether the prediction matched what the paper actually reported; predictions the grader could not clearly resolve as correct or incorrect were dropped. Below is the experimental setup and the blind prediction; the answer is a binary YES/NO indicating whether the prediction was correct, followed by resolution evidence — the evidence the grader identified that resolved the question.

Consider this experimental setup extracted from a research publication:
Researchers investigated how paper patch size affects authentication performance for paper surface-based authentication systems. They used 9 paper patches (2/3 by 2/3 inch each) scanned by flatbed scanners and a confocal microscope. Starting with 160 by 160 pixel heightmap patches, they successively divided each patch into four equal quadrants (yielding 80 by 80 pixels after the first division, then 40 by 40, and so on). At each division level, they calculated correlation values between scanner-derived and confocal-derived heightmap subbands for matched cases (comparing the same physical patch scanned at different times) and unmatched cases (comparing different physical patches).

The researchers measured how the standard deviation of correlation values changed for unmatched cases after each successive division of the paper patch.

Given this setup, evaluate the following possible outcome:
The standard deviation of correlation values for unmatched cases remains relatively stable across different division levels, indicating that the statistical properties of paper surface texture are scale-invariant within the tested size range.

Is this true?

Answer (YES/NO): NO